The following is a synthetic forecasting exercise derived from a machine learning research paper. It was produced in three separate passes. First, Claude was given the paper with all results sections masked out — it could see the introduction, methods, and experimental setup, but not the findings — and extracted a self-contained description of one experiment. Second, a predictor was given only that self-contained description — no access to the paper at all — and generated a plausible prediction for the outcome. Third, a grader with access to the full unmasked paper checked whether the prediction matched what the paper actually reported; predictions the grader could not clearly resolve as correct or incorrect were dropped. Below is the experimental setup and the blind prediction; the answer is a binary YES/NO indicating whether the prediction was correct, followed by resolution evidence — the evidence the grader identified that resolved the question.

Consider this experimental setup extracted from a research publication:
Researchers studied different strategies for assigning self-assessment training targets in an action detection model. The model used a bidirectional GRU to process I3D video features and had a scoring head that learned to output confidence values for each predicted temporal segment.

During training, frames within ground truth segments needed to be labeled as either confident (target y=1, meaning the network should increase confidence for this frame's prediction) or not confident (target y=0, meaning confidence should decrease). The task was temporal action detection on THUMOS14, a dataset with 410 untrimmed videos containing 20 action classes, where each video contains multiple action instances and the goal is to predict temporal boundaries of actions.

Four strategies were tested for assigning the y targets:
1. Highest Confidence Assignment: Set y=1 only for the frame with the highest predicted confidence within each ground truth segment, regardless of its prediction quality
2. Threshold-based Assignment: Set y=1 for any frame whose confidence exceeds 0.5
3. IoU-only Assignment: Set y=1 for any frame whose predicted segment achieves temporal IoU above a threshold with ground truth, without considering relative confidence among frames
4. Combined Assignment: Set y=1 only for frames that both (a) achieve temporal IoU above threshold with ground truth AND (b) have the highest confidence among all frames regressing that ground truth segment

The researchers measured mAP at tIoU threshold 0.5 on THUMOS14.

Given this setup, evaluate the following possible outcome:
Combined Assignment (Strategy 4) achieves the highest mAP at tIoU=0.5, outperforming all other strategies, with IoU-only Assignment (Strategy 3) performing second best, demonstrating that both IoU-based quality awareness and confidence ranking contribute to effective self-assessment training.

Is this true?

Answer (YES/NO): NO